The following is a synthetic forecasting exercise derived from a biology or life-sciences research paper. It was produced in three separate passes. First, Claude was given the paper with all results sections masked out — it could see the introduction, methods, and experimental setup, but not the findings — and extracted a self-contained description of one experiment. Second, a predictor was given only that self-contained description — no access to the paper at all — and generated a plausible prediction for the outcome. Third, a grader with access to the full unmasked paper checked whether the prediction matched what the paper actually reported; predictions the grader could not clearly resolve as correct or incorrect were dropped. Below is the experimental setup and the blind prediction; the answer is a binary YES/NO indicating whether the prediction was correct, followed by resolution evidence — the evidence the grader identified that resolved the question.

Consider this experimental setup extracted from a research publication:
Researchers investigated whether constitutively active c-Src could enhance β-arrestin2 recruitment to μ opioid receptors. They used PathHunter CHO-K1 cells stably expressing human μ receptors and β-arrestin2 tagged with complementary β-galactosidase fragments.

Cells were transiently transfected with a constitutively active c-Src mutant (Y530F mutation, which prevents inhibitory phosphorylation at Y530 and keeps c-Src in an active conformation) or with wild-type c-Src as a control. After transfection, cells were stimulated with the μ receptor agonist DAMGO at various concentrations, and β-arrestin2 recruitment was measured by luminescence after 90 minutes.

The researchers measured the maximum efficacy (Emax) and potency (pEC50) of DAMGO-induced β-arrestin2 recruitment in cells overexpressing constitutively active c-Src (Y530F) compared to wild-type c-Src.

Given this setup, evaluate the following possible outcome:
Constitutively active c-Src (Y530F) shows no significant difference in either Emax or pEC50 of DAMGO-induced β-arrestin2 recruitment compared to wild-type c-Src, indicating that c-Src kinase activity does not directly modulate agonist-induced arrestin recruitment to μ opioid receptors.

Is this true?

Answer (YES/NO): NO